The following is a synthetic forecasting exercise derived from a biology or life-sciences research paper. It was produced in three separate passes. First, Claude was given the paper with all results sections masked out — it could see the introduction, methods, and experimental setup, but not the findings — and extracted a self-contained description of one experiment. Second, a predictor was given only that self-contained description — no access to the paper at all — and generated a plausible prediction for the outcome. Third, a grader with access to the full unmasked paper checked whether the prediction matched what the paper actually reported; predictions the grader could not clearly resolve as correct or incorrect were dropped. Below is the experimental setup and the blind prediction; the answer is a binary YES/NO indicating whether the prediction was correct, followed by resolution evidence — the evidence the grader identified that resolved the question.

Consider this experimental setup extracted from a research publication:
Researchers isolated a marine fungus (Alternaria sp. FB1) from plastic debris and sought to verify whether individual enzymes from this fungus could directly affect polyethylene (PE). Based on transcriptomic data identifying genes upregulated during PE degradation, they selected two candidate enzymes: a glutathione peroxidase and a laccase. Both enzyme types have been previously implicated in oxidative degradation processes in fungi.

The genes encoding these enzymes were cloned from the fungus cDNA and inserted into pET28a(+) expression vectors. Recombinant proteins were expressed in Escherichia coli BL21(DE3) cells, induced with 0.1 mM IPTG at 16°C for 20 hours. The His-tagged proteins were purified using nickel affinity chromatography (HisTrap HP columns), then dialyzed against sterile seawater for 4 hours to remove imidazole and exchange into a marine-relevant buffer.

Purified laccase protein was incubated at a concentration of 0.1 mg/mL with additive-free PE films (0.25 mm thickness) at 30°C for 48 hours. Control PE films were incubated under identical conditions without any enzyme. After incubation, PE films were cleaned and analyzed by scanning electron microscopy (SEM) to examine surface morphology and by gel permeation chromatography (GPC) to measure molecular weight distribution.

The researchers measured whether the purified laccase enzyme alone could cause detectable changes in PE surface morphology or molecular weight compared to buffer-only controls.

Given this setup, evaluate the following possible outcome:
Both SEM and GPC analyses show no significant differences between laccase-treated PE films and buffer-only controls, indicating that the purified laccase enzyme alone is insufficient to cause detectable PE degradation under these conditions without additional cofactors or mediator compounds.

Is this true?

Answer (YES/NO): NO